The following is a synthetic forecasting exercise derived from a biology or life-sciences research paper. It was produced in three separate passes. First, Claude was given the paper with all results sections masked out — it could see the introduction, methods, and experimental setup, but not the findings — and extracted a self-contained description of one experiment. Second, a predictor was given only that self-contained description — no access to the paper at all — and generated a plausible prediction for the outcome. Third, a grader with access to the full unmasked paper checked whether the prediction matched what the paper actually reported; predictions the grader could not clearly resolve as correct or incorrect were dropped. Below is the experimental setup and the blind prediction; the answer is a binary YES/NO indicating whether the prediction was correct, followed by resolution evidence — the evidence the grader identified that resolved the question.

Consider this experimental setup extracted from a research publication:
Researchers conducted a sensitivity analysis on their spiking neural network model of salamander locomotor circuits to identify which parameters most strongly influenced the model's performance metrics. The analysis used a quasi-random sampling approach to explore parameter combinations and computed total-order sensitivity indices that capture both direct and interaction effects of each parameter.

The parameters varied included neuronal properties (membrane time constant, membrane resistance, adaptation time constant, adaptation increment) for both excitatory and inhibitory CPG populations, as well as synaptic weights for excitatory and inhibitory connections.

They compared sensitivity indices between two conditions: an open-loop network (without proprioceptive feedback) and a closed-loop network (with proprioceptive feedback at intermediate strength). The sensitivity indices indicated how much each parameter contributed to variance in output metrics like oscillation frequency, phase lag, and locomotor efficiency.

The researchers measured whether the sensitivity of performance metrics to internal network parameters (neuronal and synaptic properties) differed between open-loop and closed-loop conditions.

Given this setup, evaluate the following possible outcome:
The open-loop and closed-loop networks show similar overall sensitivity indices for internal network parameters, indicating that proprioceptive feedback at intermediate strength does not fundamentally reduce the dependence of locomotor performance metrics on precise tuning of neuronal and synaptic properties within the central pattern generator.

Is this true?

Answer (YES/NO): NO